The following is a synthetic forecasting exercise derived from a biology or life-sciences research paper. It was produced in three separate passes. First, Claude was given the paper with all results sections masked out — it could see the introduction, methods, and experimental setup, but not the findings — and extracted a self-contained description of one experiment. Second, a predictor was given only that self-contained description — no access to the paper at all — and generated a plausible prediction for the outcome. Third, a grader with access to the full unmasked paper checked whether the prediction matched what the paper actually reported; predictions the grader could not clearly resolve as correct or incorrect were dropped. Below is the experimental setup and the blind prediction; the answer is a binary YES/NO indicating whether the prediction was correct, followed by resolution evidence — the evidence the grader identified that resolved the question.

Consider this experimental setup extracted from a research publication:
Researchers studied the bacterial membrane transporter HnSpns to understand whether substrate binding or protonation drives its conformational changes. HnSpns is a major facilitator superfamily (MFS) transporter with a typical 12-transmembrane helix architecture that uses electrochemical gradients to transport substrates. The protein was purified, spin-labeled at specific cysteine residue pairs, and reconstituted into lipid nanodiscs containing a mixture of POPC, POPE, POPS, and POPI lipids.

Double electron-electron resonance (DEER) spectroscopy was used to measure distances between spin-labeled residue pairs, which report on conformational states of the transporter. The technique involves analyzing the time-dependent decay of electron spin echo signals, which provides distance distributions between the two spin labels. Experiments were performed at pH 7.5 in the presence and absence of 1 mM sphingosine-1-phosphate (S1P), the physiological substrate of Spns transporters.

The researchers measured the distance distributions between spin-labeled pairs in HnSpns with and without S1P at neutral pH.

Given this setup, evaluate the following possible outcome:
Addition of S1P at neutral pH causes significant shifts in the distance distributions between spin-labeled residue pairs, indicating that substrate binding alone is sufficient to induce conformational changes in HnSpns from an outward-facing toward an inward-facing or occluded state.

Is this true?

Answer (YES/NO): NO